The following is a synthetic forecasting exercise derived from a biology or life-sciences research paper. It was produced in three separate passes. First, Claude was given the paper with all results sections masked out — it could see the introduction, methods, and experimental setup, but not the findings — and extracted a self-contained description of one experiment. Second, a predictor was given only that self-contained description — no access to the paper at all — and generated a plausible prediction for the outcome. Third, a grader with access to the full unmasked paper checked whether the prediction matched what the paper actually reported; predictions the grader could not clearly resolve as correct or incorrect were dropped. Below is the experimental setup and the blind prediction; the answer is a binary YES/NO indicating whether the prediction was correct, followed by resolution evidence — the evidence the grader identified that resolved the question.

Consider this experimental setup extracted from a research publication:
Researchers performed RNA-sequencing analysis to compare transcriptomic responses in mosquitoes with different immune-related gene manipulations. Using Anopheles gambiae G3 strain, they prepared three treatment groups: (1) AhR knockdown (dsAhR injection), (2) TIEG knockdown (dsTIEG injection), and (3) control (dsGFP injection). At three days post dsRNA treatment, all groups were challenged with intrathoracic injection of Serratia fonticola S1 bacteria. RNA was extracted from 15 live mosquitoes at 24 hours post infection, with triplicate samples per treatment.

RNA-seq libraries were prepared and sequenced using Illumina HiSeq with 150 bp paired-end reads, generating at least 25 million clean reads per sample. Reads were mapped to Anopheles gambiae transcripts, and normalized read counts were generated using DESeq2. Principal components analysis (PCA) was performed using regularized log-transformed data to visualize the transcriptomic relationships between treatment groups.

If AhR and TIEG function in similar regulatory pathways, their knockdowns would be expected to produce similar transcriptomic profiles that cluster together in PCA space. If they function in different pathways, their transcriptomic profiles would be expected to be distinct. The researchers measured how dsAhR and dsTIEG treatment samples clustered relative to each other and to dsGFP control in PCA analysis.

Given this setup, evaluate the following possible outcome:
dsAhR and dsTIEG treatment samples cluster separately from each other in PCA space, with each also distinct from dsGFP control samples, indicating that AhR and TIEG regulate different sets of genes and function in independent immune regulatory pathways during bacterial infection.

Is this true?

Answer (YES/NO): NO